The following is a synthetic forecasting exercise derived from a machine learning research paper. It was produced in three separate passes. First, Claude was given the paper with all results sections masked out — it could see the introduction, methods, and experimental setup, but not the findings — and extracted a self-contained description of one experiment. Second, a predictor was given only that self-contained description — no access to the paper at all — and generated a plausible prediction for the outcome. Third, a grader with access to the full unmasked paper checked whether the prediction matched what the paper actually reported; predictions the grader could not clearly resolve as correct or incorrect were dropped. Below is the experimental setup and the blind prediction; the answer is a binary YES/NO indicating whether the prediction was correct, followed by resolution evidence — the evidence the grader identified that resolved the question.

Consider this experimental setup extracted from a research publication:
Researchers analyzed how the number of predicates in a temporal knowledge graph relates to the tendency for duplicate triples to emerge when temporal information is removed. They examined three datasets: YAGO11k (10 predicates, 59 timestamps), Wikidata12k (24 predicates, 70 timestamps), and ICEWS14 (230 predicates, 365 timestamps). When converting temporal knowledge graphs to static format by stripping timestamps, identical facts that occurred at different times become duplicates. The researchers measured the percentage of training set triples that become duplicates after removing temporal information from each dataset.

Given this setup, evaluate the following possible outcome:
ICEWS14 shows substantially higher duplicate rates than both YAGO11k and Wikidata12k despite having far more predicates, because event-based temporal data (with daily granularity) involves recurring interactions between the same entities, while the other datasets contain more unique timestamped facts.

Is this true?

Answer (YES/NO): YES